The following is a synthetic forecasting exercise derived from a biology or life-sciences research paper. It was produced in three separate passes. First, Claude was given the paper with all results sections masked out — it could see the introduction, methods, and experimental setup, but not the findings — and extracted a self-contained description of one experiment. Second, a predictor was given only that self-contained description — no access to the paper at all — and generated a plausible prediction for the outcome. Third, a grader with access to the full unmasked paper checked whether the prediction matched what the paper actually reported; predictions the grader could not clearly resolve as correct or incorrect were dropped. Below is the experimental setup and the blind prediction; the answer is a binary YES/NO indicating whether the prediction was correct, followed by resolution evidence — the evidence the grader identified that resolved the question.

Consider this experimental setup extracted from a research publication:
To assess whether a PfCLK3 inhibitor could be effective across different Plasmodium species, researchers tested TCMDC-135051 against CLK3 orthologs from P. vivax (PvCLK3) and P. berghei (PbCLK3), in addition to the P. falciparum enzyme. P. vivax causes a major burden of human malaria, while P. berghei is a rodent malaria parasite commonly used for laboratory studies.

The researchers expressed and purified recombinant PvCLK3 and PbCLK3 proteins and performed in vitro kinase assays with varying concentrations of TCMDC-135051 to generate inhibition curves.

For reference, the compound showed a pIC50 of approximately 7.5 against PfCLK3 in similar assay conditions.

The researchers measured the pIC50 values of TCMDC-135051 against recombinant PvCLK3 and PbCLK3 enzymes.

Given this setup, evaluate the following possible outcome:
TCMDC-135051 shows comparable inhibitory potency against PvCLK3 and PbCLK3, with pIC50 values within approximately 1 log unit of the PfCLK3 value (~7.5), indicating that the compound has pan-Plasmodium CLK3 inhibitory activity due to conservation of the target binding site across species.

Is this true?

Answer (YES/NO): YES